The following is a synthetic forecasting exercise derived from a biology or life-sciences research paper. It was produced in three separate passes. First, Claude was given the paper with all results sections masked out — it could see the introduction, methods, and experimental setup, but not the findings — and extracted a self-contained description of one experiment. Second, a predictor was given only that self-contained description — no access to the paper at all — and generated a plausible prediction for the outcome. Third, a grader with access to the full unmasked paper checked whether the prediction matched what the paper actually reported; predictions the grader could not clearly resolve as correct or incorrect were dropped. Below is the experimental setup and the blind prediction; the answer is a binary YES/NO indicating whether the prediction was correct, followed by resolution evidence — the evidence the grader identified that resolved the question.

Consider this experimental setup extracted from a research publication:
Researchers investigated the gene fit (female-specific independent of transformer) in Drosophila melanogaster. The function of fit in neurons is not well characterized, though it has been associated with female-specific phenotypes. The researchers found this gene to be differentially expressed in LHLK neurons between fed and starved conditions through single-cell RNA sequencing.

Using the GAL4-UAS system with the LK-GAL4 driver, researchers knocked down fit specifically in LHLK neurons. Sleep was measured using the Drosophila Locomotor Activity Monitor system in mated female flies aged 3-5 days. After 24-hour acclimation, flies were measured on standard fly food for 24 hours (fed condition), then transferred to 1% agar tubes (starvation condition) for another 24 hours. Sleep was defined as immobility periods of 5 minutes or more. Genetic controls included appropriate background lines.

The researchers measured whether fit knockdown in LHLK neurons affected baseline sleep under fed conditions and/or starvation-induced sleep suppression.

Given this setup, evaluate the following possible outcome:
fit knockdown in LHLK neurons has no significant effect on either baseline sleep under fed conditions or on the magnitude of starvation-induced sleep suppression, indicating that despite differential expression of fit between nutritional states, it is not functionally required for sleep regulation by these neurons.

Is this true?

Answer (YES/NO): NO